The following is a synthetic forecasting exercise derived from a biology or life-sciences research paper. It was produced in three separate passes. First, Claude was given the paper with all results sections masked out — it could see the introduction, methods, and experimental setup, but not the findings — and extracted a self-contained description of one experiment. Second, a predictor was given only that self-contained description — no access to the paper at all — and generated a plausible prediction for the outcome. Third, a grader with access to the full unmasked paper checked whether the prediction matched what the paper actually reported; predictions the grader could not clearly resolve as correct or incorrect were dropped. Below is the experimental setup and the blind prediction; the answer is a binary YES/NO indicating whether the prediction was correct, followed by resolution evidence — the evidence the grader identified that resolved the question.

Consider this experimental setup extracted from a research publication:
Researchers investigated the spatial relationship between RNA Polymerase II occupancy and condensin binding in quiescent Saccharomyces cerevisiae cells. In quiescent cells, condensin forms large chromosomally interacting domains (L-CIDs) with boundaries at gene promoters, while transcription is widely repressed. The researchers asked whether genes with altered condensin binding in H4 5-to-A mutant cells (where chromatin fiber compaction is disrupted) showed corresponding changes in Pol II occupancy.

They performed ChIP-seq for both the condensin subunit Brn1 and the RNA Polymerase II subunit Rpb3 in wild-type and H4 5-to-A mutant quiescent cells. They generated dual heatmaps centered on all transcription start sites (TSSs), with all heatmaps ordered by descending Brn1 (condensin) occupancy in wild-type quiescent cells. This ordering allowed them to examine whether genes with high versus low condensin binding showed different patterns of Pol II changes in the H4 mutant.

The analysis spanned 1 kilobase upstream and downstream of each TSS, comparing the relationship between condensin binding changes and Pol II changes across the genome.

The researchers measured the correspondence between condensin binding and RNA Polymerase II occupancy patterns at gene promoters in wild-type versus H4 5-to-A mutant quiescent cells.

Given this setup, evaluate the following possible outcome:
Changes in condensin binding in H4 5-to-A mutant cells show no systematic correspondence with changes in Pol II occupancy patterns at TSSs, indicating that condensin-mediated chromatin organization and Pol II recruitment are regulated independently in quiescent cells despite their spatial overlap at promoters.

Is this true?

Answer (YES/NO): YES